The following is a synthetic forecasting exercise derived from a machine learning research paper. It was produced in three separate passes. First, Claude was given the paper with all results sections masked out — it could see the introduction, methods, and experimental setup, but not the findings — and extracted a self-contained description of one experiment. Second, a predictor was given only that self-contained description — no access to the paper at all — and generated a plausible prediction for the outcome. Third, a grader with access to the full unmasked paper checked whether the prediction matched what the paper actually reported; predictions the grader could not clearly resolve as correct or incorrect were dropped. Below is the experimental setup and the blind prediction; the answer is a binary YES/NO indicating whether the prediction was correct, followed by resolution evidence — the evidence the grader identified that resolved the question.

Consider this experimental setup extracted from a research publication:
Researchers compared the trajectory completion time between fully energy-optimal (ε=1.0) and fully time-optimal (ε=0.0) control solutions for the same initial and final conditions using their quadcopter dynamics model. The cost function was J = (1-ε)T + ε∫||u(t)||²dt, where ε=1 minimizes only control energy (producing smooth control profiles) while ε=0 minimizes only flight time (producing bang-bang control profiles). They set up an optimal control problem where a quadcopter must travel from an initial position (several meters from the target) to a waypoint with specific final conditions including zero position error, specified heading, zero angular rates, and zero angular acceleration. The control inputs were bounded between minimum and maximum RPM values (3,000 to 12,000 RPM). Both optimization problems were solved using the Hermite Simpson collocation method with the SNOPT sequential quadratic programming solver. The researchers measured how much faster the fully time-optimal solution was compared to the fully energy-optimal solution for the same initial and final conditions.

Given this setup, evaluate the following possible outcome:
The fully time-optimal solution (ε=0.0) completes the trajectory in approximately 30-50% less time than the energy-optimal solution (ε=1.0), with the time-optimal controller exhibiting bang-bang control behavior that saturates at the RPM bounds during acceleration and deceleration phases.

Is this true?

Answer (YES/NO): NO